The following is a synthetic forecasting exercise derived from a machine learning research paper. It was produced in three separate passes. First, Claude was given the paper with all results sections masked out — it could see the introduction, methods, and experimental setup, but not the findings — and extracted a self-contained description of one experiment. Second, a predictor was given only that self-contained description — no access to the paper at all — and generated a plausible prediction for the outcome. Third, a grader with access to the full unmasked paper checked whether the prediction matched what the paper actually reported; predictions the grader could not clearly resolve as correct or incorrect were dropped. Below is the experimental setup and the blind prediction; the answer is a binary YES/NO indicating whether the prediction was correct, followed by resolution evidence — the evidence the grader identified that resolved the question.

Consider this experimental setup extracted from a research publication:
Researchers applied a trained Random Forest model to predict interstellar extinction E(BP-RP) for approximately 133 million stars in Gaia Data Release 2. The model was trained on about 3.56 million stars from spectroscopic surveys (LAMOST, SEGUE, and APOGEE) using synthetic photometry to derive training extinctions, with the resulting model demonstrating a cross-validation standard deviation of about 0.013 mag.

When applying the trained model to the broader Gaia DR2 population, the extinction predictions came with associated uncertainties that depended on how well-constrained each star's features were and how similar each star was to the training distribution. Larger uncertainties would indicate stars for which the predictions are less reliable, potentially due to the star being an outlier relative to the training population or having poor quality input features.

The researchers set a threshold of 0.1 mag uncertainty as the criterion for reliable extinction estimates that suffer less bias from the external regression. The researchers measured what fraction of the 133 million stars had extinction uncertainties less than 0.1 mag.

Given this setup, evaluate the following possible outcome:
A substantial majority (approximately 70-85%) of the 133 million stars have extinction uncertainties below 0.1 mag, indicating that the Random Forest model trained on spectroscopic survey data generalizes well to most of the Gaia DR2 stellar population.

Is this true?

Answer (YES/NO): YES